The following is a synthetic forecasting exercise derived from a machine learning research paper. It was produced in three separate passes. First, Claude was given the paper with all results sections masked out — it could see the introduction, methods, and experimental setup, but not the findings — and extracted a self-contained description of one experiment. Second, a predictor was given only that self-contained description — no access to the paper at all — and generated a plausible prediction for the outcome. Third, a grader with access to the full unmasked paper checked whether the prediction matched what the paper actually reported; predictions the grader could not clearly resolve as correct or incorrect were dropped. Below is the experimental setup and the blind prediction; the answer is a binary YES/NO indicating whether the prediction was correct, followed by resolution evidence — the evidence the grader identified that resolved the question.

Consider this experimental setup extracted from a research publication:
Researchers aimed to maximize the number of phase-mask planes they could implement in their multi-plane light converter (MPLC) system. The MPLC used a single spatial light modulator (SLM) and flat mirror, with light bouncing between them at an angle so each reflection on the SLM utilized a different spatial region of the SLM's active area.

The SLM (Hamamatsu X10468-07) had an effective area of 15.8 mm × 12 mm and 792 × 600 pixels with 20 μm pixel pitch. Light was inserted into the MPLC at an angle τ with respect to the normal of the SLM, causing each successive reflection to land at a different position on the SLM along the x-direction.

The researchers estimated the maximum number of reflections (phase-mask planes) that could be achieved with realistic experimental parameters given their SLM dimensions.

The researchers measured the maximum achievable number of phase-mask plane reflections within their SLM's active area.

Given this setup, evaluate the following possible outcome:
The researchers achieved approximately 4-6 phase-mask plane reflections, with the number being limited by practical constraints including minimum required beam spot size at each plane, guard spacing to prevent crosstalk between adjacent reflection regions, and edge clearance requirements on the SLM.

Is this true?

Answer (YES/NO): NO